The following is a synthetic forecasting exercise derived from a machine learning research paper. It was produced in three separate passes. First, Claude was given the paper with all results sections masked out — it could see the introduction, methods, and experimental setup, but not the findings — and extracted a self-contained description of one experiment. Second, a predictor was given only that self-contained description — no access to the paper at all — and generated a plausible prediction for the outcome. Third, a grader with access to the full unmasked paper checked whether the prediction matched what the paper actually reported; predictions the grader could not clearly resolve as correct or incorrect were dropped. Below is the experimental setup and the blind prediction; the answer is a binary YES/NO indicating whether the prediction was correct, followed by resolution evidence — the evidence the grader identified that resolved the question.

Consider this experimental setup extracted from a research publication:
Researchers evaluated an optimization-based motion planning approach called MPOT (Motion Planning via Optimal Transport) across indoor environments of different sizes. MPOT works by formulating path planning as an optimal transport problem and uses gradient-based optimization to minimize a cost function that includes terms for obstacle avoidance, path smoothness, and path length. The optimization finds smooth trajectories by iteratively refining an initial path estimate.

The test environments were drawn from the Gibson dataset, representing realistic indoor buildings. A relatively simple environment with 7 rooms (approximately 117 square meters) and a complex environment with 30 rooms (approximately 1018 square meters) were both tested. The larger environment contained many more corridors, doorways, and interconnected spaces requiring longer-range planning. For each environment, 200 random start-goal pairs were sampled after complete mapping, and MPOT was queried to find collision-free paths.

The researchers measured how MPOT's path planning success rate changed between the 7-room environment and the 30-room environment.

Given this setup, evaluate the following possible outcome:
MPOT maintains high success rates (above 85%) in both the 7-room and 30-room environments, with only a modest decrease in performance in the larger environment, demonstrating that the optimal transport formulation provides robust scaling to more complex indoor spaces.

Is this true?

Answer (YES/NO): NO